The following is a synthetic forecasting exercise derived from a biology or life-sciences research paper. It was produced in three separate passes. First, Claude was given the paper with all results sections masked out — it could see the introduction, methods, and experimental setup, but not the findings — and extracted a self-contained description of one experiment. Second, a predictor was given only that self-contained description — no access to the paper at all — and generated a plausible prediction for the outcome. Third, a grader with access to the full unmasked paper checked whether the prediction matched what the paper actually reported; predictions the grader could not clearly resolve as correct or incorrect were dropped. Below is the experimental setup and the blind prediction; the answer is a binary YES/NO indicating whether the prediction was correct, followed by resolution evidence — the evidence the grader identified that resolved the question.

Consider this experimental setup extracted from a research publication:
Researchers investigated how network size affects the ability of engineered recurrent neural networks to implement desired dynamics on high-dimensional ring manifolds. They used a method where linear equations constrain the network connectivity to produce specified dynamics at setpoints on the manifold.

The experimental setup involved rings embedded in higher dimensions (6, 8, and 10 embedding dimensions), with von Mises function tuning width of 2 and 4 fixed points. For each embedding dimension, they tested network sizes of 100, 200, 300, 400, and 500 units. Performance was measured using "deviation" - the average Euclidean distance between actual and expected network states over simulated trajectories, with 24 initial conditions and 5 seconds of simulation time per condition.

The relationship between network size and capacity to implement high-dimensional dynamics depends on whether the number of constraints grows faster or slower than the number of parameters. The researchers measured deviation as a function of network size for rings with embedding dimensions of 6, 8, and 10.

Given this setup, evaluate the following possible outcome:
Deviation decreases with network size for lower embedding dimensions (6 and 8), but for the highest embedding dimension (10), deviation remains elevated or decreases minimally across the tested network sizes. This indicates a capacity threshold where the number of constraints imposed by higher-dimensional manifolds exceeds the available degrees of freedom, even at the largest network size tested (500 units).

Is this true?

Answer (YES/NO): NO